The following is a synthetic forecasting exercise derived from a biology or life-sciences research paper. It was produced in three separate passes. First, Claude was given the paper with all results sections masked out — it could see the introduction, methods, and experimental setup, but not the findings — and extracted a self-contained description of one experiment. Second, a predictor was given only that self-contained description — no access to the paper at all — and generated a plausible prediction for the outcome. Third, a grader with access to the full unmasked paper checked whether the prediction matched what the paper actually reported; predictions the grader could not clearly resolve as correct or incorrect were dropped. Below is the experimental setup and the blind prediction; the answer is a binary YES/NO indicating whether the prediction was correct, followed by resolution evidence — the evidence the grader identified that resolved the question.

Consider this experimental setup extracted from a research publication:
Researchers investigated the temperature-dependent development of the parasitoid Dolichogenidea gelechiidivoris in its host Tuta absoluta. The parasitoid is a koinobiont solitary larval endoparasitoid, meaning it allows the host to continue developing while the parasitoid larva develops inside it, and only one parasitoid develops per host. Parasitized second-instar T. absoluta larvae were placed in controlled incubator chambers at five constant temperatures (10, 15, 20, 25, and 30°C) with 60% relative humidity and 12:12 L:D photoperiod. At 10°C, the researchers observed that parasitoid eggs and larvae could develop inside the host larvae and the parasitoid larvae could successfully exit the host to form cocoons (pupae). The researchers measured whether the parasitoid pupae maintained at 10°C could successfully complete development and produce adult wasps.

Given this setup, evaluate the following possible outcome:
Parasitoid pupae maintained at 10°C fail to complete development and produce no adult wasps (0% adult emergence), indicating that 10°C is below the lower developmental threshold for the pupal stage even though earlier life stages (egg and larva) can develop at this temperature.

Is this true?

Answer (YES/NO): YES